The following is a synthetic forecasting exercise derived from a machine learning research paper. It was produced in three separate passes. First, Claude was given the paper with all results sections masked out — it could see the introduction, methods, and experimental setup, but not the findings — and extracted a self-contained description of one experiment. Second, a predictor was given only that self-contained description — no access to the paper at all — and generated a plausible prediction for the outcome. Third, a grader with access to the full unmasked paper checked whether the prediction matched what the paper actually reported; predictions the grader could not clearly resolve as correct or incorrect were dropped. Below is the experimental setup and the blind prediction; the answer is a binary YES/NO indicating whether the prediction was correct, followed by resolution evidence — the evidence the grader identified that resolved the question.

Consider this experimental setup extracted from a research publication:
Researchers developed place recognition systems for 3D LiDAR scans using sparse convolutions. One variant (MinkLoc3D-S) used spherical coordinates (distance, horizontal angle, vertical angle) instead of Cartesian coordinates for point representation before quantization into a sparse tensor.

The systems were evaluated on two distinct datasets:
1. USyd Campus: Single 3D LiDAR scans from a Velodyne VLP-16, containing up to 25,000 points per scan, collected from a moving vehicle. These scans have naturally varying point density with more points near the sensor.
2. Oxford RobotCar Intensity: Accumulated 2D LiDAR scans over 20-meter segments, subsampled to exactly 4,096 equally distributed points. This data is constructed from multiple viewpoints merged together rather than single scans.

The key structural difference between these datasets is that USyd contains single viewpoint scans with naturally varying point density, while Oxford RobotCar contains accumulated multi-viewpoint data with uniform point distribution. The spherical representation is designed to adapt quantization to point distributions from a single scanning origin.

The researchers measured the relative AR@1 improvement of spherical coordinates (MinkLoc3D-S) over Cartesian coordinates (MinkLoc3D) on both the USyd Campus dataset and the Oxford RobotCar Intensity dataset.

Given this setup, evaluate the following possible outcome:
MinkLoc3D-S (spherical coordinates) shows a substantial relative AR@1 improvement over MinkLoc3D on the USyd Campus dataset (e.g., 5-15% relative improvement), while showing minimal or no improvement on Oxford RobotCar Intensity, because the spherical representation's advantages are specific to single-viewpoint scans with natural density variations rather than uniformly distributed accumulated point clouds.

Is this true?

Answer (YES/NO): NO